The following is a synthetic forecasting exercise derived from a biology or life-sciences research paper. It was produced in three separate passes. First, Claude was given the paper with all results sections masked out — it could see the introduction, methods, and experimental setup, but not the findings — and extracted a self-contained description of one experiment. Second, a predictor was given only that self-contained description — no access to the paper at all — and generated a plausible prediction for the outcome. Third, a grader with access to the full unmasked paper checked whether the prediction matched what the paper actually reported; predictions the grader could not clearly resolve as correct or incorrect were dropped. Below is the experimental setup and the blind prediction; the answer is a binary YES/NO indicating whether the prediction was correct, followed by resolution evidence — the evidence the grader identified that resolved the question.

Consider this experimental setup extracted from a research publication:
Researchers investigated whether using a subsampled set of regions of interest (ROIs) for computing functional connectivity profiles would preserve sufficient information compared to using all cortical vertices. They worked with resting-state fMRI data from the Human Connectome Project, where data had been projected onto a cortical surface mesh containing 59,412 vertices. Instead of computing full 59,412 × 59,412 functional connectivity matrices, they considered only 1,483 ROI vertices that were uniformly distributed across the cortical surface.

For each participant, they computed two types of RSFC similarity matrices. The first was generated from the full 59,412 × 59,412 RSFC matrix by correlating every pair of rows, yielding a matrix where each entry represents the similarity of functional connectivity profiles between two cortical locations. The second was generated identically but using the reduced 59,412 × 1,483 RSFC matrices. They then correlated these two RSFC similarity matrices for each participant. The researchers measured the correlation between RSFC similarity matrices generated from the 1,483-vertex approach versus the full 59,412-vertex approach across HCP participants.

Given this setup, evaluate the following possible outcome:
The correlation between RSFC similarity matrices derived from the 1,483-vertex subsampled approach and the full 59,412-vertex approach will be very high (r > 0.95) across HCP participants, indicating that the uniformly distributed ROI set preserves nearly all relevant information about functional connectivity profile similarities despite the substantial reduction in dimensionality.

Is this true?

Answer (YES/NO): YES